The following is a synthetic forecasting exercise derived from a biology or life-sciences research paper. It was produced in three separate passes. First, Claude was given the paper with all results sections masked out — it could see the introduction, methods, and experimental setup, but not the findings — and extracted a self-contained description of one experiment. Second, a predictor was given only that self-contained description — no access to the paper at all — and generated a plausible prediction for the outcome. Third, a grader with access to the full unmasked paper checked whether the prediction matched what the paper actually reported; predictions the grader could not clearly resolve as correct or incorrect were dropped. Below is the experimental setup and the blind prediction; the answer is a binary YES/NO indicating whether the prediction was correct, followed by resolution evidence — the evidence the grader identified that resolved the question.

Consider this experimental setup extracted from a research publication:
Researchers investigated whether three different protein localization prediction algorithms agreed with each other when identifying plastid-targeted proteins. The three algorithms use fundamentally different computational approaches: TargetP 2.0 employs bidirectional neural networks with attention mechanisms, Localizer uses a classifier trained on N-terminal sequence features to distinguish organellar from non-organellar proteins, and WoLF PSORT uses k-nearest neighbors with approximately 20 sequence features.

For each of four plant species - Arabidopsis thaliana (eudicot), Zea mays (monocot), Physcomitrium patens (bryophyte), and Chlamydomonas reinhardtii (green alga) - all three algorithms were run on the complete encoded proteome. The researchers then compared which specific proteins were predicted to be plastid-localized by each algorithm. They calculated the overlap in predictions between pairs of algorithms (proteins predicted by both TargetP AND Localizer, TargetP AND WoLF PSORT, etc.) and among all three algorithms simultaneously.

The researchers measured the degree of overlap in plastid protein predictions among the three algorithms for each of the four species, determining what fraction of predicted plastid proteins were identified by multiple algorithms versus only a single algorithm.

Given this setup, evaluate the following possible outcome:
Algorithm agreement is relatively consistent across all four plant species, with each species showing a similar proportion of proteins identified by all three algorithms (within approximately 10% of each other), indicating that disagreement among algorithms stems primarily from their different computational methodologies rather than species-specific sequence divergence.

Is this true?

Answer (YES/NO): NO